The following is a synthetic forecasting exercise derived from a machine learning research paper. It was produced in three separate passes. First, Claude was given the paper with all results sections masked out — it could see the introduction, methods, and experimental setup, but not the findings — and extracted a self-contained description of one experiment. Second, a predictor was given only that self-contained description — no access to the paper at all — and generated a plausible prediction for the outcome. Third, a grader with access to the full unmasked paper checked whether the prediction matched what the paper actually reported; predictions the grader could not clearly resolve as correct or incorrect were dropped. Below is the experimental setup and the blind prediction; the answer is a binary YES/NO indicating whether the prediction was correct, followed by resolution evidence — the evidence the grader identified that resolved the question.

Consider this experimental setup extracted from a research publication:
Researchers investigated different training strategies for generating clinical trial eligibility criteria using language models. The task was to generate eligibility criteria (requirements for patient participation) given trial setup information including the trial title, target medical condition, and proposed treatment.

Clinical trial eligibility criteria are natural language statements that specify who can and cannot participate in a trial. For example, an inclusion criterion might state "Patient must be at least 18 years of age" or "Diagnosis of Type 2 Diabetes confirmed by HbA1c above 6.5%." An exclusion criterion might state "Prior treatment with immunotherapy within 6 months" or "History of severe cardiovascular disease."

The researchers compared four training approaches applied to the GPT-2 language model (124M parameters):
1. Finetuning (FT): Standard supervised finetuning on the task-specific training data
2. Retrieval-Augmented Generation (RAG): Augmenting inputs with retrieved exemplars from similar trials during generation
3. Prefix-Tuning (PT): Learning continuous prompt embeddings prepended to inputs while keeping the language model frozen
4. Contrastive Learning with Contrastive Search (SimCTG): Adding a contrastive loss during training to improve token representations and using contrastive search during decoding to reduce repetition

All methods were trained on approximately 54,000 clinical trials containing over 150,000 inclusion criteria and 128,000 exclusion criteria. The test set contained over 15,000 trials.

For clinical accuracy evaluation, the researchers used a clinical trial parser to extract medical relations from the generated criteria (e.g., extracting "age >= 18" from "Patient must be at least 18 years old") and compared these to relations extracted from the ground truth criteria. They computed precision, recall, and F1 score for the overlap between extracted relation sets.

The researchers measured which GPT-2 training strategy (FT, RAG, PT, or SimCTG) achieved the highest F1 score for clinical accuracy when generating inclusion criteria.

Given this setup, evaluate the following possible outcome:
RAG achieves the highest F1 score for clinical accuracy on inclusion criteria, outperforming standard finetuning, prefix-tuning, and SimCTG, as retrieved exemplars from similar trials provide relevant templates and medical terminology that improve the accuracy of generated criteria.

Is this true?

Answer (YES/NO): NO